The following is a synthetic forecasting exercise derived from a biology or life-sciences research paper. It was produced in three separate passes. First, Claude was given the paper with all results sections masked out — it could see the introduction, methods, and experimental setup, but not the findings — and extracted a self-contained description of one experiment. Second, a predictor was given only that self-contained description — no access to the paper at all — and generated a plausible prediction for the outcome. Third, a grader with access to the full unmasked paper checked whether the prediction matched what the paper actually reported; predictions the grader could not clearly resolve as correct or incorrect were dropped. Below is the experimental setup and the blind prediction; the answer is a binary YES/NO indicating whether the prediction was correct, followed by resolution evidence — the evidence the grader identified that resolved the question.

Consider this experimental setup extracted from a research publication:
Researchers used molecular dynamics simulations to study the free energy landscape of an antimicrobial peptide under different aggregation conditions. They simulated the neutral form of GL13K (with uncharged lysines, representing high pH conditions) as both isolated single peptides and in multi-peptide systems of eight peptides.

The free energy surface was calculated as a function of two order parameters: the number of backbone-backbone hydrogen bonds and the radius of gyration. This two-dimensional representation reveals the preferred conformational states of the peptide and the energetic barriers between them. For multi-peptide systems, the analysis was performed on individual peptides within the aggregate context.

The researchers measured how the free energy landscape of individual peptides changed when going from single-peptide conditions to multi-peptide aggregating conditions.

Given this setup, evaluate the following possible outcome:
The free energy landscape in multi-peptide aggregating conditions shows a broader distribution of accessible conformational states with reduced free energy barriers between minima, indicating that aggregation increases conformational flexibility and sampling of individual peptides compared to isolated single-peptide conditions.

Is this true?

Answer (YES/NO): NO